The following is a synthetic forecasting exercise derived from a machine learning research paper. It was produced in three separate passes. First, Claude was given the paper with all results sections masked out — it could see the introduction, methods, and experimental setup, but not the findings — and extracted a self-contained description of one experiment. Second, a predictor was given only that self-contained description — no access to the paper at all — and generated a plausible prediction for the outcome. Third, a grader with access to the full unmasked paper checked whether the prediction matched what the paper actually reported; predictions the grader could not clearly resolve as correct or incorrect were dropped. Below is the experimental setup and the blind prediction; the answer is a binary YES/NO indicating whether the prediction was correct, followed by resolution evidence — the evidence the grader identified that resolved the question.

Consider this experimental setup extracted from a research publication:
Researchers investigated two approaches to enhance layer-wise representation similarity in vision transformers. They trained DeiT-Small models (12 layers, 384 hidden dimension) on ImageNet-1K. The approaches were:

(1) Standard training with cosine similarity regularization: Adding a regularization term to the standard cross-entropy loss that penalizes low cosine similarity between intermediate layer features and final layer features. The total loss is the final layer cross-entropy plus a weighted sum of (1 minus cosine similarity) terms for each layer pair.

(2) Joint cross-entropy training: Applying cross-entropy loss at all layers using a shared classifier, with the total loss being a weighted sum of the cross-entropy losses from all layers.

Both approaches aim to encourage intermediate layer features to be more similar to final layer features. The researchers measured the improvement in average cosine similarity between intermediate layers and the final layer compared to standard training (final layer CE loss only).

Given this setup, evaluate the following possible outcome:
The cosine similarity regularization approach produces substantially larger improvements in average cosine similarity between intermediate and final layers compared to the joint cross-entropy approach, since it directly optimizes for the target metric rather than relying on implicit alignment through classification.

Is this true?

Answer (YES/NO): NO